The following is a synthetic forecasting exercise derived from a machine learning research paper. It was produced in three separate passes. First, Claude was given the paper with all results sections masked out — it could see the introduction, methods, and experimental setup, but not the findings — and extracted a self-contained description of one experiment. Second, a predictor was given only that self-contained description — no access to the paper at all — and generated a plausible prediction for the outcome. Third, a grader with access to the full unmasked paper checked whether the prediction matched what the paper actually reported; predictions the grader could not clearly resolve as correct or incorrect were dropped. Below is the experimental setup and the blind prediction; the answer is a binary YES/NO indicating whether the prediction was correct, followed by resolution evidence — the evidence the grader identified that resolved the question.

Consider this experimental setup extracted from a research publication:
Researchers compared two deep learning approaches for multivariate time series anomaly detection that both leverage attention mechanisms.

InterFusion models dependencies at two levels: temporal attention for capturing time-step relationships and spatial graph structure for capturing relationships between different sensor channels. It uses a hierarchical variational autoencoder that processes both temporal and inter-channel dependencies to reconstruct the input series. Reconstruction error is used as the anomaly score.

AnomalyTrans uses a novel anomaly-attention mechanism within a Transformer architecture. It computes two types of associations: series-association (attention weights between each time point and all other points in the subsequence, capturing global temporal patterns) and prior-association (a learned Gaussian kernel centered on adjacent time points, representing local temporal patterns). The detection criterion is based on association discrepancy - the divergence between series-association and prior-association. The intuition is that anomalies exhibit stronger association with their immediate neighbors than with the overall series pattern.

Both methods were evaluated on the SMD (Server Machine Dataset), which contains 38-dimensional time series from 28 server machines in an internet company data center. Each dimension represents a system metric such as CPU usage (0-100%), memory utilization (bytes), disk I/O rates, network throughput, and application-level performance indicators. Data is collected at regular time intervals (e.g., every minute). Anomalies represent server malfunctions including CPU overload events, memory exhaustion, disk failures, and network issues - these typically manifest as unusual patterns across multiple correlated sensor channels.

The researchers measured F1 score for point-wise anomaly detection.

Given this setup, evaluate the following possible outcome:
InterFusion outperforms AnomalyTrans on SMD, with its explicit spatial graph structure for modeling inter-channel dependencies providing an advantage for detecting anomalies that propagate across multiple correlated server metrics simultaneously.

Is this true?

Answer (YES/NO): NO